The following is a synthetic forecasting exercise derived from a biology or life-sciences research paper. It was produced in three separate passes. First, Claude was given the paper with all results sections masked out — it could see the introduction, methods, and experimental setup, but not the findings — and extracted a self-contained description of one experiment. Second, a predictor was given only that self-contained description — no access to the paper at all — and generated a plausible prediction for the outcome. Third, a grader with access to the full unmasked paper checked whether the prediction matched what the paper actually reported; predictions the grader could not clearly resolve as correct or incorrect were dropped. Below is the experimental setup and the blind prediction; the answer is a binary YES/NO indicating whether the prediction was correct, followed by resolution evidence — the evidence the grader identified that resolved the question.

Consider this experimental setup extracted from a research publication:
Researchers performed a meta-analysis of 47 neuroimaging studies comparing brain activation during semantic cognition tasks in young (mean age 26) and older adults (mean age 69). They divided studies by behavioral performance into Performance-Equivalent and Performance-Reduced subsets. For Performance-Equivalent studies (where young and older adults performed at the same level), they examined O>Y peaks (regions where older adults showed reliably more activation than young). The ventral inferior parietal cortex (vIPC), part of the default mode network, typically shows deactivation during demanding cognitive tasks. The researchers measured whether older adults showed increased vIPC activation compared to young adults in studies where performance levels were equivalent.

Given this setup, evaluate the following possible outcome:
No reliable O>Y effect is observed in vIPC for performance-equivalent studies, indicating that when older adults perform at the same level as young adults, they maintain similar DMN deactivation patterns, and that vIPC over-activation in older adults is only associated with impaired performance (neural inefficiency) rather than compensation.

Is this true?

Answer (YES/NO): NO